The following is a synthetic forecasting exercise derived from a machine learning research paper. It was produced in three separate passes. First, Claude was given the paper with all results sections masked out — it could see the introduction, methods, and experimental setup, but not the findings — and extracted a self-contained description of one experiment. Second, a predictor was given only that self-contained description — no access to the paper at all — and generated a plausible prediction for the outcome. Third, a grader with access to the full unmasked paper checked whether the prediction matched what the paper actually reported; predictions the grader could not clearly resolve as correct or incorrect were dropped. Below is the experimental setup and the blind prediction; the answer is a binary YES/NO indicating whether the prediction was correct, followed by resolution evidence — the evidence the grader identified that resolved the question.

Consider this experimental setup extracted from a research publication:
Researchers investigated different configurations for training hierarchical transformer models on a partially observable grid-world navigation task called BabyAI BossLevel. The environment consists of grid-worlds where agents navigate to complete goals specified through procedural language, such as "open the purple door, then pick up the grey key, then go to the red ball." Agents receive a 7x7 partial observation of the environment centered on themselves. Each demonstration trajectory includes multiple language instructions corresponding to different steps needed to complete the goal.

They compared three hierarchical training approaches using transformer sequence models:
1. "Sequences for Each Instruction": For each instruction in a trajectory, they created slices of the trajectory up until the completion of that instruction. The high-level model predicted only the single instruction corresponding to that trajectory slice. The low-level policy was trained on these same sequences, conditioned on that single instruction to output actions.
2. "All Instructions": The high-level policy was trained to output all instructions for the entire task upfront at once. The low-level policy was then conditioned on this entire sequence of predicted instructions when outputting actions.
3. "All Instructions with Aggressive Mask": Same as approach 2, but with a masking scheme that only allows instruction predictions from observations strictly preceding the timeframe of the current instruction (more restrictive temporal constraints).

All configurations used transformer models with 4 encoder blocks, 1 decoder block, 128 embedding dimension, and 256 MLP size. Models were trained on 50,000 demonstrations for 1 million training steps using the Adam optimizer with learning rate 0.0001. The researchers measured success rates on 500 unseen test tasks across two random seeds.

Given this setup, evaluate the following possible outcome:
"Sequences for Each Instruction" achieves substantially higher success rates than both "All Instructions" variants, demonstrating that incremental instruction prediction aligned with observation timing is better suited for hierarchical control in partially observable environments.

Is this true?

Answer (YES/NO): NO